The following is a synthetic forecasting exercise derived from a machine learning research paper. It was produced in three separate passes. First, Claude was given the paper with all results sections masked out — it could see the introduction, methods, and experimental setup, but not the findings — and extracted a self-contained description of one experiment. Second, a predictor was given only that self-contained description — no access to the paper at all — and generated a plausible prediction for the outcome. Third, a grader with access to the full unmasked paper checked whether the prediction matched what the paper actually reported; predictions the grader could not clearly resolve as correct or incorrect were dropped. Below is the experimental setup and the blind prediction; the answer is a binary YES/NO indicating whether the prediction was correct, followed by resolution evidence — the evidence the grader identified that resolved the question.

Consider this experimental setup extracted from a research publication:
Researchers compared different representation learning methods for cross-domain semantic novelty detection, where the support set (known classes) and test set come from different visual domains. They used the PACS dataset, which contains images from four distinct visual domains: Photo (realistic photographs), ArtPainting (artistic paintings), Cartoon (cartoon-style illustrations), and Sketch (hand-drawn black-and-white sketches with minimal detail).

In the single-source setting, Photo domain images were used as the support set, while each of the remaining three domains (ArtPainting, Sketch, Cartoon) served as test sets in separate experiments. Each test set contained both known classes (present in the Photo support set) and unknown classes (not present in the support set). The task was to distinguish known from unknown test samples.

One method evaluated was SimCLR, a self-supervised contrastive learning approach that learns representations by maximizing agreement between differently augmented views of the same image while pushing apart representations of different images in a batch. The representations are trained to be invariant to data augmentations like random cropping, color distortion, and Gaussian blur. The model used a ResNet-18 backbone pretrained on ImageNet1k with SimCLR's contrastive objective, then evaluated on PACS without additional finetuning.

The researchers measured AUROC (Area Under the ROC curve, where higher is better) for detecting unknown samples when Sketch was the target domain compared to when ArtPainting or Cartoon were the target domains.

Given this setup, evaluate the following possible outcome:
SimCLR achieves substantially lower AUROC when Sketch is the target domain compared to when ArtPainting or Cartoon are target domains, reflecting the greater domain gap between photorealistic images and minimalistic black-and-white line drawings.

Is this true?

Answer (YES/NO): NO